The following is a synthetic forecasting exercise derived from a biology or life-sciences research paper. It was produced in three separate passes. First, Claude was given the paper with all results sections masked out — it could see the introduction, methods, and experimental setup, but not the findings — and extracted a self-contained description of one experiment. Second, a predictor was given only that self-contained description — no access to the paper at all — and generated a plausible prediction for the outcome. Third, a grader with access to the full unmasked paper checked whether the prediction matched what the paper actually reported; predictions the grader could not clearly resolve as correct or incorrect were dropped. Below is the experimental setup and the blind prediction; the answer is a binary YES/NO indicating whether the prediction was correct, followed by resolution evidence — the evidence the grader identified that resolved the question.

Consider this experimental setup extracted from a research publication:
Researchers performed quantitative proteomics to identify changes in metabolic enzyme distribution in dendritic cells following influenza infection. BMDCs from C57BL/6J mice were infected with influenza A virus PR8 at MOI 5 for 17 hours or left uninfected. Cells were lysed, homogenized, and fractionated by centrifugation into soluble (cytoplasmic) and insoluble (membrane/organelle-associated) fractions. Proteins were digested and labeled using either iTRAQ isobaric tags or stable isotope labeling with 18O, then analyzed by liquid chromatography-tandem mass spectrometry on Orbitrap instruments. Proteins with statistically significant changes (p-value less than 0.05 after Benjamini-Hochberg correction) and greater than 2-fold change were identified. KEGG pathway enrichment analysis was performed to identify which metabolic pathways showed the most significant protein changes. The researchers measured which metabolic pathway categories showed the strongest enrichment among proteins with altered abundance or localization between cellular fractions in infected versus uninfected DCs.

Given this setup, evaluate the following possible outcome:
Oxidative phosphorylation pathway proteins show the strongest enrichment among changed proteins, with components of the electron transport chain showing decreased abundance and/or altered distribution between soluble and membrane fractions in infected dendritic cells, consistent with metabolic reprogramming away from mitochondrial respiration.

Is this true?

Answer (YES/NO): NO